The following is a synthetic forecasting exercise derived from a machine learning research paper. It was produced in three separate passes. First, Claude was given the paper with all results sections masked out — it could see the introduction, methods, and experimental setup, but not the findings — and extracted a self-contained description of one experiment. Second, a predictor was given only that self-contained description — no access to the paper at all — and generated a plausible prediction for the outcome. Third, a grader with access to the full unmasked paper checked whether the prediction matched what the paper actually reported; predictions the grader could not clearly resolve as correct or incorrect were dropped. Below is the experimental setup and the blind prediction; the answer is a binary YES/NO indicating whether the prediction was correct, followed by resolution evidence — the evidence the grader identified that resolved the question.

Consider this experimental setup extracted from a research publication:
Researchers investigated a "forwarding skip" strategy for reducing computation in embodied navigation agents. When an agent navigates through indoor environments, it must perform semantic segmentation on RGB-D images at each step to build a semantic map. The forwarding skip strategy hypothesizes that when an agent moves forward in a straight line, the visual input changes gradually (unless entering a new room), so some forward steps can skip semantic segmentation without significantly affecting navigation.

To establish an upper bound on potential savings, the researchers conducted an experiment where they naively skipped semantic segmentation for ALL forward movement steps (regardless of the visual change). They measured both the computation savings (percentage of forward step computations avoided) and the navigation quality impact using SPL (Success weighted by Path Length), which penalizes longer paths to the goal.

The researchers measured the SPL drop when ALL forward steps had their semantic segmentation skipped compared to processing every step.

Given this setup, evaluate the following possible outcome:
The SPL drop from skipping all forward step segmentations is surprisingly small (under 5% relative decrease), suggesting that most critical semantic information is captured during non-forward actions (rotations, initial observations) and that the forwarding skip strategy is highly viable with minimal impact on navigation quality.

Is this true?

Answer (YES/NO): YES